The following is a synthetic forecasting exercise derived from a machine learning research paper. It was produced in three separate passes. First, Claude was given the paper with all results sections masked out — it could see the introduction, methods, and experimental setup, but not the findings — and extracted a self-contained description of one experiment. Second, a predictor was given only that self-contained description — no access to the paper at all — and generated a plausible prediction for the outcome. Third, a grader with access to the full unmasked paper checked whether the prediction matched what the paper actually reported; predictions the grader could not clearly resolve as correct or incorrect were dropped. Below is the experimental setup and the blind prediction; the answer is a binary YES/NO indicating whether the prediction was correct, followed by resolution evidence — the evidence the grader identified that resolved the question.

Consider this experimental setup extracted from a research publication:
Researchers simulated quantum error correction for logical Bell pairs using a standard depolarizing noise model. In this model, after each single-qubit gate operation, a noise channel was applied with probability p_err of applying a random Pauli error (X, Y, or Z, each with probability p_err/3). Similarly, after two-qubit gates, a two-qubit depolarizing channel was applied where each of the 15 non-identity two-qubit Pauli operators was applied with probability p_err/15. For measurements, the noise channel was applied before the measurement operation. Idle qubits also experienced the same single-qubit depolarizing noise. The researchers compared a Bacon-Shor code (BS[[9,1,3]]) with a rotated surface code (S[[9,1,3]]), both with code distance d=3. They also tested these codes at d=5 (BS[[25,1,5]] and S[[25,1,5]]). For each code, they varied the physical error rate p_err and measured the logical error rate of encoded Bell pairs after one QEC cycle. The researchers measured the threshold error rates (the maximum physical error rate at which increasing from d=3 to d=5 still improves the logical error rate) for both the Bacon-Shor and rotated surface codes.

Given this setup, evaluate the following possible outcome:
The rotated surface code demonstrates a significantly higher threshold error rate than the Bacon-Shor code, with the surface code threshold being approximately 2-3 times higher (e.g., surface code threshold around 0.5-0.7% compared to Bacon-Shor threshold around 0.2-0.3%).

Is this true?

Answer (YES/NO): NO